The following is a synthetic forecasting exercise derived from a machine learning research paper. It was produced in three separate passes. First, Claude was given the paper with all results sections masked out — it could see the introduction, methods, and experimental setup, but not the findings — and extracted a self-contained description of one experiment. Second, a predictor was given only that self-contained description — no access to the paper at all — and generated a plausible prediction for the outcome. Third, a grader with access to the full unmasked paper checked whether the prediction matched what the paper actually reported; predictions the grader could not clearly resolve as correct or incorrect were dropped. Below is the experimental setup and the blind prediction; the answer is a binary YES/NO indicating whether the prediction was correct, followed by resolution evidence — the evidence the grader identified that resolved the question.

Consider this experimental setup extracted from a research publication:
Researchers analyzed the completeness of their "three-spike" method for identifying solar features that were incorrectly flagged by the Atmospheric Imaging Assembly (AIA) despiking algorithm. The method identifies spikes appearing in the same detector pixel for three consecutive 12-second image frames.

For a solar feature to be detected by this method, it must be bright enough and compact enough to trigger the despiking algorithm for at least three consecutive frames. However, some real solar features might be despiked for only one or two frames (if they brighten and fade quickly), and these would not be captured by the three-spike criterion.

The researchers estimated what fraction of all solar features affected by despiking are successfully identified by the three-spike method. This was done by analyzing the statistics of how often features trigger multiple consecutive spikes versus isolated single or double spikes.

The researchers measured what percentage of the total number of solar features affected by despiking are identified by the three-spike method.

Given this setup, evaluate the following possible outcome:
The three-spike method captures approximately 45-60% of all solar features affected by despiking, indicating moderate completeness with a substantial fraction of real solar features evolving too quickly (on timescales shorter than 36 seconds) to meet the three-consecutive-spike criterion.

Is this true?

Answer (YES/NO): NO